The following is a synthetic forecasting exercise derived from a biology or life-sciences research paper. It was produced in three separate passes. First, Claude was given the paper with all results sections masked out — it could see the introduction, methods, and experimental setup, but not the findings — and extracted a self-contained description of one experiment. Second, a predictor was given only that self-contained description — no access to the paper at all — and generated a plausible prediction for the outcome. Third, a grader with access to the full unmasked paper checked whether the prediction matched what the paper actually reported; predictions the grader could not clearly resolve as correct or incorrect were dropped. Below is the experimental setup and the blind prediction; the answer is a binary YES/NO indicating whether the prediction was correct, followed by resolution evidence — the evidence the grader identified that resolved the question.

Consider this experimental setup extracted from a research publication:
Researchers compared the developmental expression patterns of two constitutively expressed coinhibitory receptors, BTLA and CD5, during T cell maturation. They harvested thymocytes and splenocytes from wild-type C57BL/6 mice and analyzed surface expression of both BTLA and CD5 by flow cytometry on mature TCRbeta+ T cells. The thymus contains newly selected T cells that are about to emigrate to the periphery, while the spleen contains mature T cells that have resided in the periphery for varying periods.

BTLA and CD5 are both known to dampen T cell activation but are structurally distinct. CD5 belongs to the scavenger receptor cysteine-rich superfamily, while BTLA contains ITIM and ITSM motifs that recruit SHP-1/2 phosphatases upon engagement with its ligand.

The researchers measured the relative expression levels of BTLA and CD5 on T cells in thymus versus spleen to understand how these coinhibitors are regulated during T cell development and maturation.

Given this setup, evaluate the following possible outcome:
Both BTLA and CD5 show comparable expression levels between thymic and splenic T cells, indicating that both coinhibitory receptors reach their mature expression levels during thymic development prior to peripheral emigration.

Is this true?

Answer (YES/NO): NO